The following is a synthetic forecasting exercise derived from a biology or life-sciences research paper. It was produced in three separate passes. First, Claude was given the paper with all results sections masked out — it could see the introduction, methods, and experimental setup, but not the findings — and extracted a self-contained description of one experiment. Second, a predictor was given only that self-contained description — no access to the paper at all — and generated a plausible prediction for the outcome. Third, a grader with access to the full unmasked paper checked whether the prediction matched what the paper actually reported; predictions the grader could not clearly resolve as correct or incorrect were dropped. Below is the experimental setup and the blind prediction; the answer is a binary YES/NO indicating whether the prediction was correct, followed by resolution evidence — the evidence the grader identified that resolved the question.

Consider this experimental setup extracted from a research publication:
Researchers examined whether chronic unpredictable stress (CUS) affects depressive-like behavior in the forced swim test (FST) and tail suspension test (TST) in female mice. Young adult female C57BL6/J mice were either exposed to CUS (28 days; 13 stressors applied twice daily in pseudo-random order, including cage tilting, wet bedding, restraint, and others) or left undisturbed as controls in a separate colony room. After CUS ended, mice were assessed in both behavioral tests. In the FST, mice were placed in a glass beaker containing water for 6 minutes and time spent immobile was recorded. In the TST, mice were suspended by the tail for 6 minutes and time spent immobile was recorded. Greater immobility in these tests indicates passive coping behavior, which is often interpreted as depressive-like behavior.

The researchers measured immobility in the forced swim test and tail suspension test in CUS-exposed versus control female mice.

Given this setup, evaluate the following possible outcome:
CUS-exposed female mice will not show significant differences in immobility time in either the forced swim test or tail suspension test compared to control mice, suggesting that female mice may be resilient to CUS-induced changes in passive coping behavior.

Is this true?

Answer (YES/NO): NO